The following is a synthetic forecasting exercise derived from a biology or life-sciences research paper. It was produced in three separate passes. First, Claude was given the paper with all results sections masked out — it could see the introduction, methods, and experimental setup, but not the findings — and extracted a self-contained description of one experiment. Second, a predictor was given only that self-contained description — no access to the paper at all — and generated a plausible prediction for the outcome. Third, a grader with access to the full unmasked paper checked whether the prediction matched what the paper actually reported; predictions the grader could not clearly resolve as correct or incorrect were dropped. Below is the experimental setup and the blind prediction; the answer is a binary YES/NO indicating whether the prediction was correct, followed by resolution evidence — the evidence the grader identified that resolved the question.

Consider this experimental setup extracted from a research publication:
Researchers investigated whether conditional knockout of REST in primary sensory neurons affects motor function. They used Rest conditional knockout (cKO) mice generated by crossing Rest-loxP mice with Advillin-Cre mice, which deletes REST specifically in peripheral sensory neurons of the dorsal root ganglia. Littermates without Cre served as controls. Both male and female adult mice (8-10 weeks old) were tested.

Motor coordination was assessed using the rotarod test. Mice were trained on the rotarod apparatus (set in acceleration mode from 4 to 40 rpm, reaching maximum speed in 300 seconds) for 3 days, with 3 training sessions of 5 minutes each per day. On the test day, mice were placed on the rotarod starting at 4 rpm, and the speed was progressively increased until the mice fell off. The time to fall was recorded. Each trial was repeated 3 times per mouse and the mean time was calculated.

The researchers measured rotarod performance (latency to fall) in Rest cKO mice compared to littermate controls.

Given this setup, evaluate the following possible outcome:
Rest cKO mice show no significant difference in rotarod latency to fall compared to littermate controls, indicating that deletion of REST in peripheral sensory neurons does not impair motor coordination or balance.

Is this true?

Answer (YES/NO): YES